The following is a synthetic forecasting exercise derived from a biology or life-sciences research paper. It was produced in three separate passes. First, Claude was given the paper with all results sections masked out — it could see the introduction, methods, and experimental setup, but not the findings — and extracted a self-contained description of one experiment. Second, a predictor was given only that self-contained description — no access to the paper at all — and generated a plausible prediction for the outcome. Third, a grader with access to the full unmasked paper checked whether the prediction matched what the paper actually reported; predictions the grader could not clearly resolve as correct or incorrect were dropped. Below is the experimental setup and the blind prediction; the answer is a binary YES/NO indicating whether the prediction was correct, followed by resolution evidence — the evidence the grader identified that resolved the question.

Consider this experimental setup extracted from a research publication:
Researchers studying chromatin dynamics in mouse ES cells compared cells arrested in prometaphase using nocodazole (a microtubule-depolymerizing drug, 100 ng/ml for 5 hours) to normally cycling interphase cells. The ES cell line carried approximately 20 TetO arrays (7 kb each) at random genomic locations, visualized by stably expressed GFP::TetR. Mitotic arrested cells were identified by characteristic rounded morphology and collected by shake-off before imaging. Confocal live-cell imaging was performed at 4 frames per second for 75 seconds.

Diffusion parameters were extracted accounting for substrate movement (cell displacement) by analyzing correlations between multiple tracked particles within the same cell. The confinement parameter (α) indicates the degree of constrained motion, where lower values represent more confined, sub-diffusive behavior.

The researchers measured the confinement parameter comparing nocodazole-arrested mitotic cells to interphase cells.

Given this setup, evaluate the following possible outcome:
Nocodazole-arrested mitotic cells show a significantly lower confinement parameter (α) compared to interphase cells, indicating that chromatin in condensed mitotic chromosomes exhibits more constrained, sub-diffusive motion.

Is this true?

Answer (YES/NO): NO